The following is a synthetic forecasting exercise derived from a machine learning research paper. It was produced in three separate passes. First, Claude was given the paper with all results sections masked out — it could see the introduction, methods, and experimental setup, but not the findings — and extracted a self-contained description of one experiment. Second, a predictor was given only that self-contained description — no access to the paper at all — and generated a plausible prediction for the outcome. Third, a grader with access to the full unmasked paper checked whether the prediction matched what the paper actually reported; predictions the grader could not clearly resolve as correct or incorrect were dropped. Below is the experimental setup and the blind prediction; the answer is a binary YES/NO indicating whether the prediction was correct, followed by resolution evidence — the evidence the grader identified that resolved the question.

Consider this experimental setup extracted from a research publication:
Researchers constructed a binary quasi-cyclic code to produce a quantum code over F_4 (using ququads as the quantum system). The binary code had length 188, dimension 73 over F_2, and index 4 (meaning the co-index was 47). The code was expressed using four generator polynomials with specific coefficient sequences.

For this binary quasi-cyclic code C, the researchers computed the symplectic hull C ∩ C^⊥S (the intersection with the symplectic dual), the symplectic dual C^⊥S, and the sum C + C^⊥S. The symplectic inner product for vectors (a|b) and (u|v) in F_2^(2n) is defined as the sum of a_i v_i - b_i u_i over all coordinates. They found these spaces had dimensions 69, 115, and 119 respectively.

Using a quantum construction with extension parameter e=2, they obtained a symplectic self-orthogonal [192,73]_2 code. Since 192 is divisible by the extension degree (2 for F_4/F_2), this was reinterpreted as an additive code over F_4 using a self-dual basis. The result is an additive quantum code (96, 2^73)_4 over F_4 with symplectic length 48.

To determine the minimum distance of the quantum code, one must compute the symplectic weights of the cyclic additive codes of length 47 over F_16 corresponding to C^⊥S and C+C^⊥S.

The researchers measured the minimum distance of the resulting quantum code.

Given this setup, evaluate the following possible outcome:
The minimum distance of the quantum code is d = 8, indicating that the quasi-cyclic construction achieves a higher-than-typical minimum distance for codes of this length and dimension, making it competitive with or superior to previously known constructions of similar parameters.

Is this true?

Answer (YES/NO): NO